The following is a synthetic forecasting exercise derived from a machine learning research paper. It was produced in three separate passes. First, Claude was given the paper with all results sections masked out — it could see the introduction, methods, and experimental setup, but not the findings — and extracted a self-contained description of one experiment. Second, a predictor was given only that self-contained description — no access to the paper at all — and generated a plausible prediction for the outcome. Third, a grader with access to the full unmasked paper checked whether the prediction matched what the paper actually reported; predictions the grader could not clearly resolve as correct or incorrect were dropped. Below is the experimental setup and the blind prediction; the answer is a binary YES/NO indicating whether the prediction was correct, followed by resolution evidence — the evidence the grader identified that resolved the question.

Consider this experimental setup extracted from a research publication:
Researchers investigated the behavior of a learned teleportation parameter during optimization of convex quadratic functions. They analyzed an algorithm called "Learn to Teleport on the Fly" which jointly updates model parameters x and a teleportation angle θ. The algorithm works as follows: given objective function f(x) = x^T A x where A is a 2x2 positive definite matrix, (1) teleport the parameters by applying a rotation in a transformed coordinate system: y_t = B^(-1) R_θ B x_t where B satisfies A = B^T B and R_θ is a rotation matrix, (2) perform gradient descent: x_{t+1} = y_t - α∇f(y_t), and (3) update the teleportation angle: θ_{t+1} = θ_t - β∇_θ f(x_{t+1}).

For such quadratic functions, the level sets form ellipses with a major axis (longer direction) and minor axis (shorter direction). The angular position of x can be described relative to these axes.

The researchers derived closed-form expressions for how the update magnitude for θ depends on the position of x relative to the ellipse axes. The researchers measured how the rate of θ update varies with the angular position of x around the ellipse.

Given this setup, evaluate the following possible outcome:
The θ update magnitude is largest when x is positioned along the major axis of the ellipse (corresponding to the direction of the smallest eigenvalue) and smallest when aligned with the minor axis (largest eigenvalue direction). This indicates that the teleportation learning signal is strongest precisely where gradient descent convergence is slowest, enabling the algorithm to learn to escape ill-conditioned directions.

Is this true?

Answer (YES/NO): NO